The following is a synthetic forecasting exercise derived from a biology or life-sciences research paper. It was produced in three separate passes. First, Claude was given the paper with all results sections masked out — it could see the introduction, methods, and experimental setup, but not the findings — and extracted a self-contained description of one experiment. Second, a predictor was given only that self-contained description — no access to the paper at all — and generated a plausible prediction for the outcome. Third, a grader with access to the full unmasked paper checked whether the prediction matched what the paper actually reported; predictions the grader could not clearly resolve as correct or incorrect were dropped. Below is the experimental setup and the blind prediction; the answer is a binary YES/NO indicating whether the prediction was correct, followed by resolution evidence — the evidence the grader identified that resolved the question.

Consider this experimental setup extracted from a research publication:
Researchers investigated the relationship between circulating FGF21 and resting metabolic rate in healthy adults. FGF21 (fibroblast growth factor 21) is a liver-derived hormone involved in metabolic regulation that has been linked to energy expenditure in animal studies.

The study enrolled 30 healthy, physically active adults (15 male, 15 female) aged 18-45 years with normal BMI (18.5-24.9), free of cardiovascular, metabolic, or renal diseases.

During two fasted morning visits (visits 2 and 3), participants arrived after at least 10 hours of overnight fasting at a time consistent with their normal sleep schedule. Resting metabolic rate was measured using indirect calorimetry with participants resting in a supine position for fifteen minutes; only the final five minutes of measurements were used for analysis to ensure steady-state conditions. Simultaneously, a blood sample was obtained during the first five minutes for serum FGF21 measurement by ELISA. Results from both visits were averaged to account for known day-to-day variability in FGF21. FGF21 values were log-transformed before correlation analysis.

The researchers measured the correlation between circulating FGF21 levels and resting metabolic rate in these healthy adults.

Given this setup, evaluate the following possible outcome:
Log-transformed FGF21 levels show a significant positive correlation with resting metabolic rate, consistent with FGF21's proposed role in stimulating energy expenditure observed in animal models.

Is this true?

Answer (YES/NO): NO